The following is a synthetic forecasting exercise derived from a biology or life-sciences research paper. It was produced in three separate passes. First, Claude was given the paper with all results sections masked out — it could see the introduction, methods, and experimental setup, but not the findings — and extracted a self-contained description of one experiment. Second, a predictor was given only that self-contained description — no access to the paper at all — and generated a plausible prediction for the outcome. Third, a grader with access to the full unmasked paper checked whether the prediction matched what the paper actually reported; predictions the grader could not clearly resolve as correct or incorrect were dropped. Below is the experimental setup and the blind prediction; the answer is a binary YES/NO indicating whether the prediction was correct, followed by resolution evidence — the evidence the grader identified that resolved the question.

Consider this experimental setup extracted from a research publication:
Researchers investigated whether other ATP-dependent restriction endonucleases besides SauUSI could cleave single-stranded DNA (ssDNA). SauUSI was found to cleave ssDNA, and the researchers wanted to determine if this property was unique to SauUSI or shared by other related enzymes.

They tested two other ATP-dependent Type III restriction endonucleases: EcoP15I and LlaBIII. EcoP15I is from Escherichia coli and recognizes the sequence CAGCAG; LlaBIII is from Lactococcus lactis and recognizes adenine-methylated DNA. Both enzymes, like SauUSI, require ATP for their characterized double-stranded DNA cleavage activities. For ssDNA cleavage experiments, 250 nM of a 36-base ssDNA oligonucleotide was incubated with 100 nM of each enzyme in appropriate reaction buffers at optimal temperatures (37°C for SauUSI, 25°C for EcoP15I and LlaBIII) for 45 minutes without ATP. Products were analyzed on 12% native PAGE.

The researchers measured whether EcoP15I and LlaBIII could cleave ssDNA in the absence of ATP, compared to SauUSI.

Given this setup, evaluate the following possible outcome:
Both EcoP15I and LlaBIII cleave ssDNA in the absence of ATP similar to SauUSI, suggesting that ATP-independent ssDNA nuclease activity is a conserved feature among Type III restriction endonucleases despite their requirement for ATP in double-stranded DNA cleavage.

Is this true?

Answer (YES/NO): NO